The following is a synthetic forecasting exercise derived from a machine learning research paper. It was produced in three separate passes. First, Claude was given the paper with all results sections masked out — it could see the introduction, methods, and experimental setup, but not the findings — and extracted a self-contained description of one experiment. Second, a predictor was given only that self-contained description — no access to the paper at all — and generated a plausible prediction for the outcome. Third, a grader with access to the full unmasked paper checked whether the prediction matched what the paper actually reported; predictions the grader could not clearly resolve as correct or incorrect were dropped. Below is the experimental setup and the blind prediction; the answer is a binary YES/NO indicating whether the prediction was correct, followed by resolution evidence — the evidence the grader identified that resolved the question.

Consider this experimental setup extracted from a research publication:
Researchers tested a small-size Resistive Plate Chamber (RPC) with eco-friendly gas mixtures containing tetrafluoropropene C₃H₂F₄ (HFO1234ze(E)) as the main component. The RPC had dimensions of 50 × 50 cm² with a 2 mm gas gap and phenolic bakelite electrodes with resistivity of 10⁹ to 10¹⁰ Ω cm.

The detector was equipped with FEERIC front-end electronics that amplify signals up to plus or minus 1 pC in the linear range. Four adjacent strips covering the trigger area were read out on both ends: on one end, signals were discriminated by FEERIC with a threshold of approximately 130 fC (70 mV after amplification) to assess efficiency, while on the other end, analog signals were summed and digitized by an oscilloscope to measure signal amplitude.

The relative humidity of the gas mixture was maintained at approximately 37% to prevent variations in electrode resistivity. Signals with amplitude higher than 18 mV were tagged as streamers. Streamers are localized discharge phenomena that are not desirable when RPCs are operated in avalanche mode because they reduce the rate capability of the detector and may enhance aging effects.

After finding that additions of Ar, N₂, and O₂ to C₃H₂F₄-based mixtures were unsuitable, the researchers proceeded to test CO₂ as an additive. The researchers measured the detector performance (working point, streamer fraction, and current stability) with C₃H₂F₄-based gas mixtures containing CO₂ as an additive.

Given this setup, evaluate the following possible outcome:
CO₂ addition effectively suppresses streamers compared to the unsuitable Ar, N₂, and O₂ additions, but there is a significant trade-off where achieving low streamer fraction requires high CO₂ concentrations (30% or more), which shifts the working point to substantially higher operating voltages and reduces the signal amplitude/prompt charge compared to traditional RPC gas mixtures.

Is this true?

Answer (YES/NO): NO